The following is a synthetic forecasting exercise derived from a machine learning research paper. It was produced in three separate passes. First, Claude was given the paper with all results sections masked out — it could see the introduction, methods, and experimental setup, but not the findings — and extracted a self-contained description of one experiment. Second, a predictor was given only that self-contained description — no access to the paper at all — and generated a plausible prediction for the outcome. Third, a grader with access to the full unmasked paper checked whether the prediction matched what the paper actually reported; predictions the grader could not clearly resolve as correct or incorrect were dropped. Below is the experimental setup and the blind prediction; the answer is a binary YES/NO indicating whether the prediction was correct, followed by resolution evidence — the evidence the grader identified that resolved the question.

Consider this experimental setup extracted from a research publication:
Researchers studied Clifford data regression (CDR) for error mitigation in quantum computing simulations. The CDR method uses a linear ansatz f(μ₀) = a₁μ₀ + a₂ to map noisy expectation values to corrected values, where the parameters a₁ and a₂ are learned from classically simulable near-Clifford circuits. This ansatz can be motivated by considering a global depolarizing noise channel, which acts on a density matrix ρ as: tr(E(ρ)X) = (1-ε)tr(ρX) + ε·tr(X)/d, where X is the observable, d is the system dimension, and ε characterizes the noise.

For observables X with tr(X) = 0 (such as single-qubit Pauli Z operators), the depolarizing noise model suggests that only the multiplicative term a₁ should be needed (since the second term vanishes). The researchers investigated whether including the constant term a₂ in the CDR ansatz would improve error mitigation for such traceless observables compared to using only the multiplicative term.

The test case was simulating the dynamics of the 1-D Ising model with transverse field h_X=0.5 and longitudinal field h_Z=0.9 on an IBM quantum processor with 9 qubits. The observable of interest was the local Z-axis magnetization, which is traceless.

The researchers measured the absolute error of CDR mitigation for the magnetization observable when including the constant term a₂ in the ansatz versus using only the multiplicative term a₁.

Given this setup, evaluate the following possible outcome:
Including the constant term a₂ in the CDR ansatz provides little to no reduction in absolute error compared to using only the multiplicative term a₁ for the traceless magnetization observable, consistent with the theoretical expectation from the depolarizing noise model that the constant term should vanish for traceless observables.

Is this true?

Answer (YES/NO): NO